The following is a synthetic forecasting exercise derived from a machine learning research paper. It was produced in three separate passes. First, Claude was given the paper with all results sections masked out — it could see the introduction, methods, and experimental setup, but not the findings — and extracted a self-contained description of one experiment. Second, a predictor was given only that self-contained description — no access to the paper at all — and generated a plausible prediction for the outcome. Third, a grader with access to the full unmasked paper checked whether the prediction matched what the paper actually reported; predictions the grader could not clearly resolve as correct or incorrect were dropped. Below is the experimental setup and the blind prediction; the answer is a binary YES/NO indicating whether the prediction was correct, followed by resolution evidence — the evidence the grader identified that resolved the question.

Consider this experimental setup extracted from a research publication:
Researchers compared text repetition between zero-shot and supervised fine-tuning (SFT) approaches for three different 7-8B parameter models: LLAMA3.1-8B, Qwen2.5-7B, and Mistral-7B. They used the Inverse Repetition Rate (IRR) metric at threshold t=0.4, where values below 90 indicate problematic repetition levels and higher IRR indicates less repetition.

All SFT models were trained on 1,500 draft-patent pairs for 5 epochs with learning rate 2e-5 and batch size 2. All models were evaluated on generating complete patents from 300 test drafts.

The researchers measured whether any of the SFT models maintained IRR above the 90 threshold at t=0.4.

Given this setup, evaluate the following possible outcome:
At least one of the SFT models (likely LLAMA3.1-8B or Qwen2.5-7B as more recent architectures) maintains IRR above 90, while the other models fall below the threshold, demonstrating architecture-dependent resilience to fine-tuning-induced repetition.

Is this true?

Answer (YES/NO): NO